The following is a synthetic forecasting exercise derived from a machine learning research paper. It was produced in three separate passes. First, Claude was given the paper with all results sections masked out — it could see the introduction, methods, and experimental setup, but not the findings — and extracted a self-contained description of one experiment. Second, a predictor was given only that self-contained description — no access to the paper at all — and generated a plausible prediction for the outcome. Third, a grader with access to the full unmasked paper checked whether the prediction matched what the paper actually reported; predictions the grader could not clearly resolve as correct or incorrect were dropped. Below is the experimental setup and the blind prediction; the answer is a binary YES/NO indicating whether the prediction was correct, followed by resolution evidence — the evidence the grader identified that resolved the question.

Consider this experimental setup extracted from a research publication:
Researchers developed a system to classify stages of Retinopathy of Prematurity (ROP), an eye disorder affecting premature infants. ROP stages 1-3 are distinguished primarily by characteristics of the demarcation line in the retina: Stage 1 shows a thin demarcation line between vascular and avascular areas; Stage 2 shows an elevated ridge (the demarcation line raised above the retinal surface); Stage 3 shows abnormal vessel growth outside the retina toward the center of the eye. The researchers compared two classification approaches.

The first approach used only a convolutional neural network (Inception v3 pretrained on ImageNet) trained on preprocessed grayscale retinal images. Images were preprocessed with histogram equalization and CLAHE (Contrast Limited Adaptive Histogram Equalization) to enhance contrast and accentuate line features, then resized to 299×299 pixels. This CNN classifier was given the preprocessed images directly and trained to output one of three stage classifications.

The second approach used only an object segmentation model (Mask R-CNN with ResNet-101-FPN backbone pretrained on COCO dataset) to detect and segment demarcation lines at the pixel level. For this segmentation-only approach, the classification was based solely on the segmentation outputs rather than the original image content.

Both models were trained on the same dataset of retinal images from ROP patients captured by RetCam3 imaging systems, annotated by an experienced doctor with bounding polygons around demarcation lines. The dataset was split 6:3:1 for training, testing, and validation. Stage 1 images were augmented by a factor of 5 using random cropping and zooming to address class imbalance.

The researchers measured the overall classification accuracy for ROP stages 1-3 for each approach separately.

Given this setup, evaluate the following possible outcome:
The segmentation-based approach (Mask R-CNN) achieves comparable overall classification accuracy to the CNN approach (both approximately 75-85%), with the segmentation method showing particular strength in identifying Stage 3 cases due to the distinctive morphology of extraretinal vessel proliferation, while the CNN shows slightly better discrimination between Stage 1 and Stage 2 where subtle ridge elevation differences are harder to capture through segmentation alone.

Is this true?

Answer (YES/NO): NO